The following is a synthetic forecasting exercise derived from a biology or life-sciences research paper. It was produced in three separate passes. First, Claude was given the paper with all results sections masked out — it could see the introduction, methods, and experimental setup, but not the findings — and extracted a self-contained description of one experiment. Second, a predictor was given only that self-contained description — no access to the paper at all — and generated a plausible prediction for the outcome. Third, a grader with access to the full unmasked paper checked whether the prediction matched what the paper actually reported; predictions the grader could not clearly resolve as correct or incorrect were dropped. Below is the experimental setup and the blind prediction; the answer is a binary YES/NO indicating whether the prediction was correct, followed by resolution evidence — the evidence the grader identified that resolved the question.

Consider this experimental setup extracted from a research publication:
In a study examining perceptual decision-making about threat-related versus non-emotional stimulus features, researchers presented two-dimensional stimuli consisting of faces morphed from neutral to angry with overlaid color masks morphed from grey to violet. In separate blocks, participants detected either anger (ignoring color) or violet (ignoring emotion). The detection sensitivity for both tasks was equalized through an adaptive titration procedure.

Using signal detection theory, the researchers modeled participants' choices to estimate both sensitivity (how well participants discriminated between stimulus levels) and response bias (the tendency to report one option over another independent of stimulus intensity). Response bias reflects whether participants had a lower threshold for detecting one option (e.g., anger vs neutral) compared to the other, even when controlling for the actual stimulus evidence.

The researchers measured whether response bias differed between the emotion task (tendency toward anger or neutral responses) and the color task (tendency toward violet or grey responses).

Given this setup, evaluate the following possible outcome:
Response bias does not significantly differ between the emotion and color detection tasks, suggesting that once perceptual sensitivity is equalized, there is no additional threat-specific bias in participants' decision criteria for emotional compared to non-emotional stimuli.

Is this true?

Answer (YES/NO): NO